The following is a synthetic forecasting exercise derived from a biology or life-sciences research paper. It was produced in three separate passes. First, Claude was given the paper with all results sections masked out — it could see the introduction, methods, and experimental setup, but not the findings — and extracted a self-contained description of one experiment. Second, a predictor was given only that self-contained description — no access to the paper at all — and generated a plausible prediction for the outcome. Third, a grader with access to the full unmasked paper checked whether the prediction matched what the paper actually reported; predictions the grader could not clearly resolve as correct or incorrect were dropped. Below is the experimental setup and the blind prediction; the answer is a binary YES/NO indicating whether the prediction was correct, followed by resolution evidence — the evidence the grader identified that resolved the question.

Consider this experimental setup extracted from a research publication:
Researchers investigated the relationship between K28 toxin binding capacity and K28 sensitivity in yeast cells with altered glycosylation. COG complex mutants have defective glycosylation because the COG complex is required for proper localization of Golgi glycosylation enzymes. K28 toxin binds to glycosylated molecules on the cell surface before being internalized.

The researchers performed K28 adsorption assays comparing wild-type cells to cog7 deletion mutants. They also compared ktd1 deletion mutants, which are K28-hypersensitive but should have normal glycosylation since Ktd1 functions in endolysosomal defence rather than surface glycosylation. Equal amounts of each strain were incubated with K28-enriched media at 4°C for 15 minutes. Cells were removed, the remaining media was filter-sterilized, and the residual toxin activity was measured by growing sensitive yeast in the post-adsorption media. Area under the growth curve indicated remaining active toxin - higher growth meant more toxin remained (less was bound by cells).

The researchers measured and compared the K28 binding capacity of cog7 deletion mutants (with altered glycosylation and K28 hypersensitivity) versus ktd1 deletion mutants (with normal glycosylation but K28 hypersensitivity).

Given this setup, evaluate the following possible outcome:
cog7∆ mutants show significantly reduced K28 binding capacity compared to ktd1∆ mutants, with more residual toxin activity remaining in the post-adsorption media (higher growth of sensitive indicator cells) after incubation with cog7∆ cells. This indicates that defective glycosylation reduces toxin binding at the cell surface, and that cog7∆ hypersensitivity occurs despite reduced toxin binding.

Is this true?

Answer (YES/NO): NO